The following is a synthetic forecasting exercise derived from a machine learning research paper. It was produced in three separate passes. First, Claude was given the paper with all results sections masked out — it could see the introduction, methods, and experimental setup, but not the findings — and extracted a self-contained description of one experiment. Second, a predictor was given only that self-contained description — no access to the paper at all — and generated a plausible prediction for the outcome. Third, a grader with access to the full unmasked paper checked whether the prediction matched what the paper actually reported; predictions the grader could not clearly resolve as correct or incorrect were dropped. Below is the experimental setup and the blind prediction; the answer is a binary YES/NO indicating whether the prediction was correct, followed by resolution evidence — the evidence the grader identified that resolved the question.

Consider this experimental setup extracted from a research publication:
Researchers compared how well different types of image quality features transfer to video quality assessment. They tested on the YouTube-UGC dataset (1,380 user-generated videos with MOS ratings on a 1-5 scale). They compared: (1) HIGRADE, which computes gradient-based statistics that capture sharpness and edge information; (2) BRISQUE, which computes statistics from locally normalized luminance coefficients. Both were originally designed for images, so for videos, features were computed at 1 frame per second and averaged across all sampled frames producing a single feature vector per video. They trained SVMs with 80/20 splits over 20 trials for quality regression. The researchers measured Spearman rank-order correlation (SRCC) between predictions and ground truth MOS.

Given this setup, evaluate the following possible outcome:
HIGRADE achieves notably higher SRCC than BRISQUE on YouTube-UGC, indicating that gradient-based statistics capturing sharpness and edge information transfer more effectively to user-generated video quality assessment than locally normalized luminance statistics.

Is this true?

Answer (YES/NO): YES